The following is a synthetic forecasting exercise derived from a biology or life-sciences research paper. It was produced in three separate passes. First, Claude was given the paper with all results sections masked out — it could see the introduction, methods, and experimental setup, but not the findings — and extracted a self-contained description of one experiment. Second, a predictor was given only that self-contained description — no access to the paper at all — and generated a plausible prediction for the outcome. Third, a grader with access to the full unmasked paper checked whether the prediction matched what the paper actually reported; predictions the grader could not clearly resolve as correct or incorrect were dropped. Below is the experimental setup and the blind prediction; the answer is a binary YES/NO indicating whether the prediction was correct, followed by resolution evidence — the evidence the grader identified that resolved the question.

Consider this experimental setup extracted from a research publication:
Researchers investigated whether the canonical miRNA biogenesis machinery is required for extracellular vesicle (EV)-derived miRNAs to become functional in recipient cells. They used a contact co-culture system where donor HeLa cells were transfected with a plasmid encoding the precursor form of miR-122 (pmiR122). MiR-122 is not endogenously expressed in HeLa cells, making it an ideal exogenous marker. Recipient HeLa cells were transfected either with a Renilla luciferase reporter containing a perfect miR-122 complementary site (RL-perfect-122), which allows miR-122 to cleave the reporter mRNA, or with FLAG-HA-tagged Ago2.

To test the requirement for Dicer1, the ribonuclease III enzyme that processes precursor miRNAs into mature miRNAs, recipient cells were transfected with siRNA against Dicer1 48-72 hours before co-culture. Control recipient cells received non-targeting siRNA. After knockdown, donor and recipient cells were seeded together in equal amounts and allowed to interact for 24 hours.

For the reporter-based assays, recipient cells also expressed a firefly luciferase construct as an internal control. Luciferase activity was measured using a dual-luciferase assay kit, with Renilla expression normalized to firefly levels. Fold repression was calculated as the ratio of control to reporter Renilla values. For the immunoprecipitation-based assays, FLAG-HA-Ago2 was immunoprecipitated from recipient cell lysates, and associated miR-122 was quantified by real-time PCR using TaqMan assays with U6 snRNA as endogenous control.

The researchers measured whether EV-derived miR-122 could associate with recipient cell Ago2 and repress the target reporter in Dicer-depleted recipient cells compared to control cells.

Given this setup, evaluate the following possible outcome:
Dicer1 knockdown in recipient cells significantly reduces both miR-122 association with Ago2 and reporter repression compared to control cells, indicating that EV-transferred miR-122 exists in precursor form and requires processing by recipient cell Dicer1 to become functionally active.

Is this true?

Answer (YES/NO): NO